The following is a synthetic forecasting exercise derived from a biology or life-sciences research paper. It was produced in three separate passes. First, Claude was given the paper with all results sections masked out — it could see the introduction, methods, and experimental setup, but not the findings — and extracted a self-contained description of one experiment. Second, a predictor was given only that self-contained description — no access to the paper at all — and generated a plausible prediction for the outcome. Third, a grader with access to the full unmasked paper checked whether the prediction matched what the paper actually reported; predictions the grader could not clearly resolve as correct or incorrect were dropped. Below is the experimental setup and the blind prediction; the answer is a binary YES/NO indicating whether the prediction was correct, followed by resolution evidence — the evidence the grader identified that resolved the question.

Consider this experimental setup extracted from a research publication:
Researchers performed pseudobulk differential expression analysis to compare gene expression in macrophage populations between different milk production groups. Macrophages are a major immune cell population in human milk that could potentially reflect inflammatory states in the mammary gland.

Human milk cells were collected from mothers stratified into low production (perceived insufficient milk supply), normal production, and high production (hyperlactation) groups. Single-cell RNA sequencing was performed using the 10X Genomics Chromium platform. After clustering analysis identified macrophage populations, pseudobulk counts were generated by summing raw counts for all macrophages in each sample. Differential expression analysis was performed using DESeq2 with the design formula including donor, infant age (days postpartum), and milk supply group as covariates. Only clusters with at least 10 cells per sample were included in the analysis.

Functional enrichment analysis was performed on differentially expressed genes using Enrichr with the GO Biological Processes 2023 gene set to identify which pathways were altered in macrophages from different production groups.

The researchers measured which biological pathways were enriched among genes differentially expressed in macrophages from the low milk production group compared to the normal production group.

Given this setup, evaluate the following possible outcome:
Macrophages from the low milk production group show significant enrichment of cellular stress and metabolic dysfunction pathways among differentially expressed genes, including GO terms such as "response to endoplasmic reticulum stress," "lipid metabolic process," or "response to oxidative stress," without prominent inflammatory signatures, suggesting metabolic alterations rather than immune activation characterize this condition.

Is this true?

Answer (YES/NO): NO